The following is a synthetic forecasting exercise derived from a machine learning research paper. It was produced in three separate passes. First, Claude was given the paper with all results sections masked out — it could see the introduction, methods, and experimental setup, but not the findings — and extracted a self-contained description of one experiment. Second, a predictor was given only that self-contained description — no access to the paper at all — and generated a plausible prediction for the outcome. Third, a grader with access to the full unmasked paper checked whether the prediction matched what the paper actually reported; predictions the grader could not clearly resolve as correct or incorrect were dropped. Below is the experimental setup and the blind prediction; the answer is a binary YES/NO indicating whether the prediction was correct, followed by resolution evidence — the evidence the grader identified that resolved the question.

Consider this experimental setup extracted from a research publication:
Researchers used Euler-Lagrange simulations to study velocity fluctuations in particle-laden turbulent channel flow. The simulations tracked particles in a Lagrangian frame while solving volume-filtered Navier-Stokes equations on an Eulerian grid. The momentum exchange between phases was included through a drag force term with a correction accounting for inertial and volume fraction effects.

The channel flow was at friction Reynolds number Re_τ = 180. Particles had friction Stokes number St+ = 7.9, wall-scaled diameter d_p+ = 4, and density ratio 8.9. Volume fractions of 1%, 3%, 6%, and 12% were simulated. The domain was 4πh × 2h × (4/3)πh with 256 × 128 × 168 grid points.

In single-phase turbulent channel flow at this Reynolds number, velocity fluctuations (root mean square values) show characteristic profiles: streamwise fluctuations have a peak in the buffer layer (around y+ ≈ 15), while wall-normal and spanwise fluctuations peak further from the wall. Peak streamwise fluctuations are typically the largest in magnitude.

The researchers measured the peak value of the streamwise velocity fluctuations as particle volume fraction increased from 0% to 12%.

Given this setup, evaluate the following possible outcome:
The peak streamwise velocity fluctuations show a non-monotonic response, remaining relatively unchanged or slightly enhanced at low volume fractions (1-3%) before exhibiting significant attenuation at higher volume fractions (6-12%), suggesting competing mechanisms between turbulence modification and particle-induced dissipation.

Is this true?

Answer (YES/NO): YES